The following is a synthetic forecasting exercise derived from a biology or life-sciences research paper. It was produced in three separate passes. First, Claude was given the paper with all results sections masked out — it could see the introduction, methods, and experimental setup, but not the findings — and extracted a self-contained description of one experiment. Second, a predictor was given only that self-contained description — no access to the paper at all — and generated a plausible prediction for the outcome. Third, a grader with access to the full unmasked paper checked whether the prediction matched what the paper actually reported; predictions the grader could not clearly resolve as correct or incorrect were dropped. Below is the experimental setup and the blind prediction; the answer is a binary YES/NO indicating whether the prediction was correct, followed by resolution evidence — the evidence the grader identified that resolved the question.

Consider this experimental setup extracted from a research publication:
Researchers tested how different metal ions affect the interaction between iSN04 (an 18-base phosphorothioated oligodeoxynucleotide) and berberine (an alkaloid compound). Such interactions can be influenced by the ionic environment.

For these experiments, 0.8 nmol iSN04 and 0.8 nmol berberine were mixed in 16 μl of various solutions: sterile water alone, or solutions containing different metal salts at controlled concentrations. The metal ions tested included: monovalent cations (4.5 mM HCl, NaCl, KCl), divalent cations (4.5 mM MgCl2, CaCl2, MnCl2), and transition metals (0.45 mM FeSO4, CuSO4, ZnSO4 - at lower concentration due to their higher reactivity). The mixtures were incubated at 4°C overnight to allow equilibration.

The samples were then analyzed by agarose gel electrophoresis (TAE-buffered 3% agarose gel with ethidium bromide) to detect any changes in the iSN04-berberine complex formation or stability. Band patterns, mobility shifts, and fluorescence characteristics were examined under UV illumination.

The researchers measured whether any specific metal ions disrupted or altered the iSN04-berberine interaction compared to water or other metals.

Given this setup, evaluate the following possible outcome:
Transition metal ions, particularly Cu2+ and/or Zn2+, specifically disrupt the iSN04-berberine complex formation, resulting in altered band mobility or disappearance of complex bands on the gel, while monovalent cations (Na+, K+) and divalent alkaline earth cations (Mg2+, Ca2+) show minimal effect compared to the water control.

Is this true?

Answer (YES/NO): NO